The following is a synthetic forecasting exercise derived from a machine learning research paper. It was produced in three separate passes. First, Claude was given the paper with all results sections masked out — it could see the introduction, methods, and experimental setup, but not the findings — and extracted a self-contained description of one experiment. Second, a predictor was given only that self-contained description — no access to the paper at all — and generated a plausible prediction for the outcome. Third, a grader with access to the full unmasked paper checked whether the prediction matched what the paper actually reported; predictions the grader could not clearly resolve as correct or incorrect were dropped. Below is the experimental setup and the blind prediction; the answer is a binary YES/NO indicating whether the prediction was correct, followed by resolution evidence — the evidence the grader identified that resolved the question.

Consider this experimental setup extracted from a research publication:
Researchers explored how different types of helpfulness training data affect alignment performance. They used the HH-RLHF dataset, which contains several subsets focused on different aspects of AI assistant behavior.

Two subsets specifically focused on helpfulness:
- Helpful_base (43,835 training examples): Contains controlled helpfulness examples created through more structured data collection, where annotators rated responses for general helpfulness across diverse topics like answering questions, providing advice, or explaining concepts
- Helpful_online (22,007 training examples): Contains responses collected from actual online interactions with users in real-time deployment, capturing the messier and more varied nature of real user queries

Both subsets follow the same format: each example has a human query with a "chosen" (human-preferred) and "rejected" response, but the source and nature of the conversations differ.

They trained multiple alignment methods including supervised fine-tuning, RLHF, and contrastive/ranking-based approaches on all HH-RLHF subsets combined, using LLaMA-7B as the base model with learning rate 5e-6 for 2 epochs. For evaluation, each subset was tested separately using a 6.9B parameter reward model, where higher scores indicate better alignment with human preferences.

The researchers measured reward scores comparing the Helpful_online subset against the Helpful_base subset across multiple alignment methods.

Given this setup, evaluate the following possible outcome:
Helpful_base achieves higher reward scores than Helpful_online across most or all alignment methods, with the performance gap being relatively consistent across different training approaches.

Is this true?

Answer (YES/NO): NO